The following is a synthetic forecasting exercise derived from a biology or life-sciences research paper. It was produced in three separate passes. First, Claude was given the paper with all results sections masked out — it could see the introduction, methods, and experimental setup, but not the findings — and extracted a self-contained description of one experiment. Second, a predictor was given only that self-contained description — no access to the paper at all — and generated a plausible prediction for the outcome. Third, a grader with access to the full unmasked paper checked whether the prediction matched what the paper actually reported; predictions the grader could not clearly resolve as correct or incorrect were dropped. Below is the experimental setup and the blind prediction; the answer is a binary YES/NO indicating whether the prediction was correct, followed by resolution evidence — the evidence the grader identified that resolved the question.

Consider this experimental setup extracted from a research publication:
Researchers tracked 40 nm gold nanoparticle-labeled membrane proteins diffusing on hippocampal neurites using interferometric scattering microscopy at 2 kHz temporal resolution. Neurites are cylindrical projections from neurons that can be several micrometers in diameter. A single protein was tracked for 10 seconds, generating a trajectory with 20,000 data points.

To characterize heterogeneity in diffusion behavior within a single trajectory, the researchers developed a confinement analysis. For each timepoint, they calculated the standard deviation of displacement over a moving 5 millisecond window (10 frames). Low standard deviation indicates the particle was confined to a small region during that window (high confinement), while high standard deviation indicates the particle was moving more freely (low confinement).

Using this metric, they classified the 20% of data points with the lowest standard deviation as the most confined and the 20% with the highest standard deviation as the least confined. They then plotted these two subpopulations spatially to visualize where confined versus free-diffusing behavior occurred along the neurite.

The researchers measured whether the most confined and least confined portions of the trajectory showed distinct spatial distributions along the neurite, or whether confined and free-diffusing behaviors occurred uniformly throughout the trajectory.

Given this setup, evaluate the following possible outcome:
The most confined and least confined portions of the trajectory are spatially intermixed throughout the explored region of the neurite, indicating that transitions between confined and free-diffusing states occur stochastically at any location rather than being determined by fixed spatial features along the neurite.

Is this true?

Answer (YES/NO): NO